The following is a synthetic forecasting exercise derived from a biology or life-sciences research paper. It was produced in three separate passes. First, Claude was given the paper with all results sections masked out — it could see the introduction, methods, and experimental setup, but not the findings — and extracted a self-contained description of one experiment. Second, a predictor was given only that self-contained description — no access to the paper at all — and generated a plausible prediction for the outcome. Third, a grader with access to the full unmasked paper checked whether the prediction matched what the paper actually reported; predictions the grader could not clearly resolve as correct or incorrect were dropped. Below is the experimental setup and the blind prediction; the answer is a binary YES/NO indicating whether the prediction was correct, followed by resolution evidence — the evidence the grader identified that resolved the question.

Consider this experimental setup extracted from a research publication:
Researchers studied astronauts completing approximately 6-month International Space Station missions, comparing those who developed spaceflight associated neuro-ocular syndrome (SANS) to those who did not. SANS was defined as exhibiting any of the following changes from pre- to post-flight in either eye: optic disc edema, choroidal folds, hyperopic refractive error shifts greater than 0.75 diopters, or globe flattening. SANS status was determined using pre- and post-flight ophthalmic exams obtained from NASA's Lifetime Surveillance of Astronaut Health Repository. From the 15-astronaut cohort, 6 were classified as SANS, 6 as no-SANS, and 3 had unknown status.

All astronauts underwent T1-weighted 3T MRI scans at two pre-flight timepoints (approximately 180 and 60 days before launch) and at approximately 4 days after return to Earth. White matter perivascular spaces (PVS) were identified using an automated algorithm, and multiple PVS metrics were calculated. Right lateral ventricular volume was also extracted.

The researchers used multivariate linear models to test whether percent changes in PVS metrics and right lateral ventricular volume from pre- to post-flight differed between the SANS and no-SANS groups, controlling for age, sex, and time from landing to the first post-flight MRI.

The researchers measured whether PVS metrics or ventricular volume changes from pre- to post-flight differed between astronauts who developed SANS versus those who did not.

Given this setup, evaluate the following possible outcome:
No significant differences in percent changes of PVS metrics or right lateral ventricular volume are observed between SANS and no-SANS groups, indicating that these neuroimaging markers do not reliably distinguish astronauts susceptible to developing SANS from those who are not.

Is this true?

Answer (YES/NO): YES